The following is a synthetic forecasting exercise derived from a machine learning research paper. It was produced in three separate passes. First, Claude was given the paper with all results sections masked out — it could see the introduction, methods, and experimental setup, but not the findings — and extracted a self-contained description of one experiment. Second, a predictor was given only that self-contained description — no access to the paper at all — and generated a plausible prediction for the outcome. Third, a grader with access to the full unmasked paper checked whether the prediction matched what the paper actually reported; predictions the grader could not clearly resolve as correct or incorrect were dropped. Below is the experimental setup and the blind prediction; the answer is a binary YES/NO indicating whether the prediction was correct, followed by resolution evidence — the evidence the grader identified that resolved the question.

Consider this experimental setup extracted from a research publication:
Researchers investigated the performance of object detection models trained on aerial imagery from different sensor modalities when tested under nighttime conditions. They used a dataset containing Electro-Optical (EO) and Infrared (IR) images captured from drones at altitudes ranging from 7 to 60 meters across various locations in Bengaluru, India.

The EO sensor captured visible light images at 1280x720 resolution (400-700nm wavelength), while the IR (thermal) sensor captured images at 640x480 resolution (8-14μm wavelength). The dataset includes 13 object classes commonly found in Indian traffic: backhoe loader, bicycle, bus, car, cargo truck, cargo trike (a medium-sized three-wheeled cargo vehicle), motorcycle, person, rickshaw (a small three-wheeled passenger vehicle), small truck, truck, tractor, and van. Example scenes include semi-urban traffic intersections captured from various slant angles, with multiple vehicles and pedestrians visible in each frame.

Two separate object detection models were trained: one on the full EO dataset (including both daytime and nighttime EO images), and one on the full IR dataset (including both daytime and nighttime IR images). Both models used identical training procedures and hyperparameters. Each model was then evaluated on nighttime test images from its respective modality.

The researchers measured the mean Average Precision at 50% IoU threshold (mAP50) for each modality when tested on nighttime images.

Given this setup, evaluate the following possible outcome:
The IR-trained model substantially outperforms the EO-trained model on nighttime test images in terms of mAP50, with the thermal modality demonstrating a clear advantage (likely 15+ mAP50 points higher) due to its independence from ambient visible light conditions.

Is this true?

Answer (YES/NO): YES